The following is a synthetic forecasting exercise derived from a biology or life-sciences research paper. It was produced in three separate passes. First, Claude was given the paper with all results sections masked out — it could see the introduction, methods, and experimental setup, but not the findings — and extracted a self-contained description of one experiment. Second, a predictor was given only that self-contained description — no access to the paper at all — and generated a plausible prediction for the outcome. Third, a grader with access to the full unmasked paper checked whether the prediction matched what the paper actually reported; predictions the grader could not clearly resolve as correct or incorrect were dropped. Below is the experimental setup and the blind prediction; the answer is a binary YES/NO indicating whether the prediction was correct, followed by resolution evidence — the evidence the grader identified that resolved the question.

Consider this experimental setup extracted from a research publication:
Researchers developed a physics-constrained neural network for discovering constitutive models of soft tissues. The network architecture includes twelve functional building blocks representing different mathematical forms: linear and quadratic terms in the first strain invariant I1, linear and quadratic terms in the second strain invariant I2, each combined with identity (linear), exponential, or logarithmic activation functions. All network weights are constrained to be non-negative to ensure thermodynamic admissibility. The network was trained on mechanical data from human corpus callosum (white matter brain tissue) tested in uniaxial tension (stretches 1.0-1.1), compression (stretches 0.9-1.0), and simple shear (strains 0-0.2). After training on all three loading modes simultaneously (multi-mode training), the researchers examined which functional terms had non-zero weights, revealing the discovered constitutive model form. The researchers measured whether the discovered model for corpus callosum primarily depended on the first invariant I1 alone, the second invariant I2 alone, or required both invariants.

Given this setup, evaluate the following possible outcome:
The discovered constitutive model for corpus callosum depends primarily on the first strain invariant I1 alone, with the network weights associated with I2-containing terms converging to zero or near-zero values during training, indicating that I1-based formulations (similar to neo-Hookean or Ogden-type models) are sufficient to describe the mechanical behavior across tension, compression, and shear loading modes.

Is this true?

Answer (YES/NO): NO